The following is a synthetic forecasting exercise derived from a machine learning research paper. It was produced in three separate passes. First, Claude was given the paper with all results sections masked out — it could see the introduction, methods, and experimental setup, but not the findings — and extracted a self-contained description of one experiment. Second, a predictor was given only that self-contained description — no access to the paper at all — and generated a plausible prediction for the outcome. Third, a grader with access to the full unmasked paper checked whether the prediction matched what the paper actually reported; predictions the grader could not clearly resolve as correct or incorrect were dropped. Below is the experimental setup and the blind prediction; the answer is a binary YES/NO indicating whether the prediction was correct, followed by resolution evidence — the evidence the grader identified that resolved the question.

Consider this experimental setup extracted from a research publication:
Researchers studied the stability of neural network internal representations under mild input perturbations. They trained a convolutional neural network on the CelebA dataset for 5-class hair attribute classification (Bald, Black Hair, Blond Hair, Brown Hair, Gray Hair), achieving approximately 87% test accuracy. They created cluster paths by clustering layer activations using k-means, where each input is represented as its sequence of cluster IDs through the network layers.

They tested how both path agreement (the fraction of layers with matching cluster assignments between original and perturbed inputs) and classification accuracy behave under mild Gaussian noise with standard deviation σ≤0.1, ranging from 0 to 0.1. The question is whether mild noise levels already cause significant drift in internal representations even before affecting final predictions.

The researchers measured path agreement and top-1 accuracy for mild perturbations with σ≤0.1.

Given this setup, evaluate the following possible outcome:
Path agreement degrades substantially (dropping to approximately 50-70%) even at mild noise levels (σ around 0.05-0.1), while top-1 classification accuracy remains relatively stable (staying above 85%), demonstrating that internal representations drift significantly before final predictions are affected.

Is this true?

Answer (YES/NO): NO